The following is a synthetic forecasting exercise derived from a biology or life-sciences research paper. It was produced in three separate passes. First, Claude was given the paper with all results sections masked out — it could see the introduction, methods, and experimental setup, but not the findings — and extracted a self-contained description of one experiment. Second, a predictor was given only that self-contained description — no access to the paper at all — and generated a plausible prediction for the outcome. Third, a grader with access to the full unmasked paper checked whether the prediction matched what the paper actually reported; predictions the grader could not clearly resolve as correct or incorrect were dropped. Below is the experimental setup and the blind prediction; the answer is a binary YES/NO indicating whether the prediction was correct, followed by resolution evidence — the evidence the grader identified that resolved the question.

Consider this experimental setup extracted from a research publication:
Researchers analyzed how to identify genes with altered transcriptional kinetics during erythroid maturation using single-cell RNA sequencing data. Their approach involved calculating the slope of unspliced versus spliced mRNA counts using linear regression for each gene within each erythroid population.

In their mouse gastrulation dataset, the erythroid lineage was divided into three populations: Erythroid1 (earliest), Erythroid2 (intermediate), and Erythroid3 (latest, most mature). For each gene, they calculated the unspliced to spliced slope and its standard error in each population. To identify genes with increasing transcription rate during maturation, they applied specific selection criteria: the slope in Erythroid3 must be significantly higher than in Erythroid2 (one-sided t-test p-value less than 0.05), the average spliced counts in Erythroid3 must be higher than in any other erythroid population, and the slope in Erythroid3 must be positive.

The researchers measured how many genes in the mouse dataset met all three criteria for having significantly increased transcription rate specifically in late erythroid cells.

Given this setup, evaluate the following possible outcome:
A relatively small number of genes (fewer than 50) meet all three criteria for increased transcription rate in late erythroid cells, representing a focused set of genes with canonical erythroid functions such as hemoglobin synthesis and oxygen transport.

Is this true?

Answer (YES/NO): NO